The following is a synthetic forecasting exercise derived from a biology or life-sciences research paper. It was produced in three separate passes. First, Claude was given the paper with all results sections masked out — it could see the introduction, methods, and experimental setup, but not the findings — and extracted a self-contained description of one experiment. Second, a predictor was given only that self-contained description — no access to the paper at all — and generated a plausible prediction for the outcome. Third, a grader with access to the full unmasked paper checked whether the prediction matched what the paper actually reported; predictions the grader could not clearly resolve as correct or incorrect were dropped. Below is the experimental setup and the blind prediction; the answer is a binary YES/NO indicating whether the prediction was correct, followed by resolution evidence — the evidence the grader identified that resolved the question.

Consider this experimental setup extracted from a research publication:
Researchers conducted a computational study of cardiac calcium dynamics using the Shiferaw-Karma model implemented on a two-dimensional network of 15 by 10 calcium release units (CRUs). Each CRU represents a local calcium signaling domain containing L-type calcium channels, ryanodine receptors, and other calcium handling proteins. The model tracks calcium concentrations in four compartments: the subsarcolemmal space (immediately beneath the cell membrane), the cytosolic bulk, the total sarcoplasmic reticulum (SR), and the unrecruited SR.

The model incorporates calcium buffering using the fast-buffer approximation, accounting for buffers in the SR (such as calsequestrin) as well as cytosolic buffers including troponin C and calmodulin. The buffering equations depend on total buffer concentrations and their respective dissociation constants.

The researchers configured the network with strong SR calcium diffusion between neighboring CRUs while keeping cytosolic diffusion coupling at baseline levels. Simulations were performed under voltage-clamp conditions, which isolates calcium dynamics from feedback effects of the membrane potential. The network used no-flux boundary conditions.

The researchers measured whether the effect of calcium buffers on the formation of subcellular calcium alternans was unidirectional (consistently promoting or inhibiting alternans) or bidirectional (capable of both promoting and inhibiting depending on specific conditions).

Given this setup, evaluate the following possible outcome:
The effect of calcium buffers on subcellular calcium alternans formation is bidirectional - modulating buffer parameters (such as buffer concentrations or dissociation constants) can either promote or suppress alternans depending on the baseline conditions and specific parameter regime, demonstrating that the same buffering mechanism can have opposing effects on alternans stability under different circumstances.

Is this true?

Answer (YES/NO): YES